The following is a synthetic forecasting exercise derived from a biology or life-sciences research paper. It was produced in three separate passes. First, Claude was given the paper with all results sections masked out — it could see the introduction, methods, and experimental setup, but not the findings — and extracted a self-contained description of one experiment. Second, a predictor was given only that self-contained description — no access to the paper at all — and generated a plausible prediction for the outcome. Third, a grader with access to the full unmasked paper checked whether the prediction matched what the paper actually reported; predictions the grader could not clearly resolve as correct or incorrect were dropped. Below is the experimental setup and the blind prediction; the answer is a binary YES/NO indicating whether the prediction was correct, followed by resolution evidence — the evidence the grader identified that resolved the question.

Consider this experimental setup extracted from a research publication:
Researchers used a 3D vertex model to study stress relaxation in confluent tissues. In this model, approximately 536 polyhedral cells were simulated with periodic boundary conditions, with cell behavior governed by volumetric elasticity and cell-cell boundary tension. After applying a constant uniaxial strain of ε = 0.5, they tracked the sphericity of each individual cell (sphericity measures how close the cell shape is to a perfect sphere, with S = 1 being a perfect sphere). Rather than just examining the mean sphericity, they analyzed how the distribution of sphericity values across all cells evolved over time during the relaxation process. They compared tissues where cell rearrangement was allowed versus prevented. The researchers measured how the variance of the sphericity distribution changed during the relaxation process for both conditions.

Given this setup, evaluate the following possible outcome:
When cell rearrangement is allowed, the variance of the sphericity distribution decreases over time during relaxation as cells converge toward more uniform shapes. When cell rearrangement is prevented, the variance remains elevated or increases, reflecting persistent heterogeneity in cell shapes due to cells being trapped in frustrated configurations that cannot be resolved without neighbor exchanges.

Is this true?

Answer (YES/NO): YES